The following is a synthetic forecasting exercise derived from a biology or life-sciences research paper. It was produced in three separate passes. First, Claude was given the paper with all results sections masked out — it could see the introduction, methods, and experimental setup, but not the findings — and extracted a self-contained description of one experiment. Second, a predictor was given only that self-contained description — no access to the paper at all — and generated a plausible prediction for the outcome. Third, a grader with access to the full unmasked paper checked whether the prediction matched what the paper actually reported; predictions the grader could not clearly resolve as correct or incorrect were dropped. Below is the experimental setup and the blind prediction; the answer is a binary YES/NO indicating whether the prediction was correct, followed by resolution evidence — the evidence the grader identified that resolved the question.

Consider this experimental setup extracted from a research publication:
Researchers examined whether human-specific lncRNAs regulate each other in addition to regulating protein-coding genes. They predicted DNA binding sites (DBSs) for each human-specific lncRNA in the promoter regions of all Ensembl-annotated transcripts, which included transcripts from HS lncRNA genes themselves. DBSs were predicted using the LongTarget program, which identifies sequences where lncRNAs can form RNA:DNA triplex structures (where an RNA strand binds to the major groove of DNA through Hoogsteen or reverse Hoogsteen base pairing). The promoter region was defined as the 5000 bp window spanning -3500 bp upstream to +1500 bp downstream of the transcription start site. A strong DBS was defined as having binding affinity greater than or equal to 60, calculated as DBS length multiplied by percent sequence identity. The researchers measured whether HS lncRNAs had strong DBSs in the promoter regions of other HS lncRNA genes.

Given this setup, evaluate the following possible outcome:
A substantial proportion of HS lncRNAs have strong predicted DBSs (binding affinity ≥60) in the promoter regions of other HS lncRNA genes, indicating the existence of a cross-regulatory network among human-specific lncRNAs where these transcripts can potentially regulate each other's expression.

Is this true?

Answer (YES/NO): YES